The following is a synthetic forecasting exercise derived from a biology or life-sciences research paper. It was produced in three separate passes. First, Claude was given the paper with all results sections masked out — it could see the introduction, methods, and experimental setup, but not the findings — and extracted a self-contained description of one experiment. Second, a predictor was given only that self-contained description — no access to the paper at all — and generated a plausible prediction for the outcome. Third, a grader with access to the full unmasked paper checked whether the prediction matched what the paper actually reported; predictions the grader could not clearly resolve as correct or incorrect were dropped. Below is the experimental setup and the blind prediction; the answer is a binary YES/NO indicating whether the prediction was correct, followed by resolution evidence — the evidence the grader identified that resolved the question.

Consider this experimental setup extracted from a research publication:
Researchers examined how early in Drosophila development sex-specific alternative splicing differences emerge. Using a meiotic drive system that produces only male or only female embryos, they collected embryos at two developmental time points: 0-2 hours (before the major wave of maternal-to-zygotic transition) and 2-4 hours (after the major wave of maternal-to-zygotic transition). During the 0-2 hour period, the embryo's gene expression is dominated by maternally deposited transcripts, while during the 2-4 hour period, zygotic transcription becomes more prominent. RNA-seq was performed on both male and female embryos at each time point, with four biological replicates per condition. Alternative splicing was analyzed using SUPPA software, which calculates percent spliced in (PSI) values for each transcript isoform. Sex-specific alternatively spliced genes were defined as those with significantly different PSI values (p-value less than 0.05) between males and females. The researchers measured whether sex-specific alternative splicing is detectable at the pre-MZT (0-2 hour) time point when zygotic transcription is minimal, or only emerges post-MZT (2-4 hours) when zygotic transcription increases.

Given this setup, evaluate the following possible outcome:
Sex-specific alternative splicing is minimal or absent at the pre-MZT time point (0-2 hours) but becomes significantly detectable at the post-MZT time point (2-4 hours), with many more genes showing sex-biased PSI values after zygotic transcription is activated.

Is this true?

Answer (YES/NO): NO